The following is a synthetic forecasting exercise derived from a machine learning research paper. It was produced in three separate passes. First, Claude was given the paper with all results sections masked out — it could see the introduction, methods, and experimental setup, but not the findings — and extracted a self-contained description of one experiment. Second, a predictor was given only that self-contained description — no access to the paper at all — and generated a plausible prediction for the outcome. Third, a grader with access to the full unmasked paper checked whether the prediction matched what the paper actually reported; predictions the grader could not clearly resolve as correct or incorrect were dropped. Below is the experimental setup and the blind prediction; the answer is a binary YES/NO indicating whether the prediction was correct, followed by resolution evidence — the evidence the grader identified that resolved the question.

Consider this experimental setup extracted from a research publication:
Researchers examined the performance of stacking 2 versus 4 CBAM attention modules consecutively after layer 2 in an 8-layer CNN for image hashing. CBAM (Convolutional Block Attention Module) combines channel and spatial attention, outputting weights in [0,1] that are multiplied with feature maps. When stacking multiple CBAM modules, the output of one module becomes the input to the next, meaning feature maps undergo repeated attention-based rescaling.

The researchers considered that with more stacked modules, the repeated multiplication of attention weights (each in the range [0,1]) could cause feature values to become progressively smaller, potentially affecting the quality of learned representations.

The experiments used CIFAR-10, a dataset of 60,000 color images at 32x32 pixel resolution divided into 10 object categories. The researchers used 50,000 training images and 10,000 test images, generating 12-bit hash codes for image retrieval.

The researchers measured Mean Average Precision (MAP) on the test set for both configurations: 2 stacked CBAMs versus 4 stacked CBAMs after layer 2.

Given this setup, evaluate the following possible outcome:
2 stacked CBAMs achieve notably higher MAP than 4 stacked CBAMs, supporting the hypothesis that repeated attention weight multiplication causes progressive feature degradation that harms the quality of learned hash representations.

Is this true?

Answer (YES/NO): NO